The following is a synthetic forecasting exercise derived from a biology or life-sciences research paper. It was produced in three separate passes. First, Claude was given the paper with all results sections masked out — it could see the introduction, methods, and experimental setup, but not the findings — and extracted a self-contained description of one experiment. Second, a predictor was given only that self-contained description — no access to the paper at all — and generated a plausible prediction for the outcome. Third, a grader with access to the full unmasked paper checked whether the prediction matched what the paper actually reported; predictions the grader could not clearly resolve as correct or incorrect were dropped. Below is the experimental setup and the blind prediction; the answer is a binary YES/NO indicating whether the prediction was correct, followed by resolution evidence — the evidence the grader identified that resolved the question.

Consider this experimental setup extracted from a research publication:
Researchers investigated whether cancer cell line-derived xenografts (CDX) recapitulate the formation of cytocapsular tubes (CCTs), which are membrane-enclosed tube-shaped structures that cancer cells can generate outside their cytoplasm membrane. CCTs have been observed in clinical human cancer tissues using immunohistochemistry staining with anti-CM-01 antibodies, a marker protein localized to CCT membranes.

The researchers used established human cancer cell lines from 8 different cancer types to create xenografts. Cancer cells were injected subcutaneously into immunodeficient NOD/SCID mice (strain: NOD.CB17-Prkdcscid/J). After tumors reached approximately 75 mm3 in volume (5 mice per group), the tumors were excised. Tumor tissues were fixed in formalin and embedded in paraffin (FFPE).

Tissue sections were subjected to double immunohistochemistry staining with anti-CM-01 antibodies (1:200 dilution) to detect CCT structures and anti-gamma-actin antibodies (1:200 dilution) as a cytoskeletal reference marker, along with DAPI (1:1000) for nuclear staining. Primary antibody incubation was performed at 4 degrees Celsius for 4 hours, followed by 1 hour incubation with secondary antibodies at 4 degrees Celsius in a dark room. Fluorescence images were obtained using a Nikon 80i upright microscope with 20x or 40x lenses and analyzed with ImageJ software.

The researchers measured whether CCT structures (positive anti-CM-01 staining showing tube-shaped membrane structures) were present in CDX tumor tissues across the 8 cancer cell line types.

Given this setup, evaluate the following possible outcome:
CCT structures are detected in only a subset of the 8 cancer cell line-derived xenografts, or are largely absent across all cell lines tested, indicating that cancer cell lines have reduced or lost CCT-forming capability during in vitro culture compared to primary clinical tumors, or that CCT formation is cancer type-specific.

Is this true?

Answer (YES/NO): YES